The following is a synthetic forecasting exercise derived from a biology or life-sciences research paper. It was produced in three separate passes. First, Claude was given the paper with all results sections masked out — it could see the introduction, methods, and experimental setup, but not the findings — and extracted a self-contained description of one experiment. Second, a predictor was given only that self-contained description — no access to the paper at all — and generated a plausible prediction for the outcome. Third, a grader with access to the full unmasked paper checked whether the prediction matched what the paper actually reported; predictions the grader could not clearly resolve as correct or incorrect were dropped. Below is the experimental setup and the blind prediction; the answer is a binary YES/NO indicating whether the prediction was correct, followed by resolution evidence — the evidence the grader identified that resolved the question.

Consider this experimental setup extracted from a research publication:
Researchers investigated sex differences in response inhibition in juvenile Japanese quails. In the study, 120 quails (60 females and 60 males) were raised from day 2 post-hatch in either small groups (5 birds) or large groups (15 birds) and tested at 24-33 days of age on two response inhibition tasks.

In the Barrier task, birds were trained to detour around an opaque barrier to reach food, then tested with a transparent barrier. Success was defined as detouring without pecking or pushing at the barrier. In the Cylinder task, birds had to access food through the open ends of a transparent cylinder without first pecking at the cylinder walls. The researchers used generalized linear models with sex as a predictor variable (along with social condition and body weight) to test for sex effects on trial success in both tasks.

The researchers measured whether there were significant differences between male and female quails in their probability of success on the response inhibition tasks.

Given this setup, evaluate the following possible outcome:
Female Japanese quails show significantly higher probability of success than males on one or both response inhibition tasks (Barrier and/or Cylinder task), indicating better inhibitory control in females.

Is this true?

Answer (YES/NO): NO